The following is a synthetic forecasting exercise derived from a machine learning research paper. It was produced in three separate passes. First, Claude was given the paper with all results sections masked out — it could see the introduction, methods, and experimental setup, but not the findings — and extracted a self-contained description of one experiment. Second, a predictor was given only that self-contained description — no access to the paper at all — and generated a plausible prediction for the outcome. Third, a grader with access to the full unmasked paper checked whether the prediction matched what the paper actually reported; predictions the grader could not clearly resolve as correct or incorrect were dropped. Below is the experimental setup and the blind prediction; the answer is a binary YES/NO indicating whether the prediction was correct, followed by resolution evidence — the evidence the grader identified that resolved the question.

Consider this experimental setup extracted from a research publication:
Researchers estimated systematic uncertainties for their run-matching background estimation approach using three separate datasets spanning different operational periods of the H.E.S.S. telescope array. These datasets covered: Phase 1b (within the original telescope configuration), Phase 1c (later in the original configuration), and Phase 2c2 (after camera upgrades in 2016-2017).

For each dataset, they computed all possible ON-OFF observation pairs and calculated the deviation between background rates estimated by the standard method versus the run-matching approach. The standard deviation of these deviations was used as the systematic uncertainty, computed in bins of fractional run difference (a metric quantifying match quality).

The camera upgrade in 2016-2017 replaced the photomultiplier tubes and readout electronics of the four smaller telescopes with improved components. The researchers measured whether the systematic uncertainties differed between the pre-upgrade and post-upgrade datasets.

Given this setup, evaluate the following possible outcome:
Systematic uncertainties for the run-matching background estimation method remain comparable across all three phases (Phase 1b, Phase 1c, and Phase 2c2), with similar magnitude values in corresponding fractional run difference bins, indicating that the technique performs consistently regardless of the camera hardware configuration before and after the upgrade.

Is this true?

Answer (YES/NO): NO